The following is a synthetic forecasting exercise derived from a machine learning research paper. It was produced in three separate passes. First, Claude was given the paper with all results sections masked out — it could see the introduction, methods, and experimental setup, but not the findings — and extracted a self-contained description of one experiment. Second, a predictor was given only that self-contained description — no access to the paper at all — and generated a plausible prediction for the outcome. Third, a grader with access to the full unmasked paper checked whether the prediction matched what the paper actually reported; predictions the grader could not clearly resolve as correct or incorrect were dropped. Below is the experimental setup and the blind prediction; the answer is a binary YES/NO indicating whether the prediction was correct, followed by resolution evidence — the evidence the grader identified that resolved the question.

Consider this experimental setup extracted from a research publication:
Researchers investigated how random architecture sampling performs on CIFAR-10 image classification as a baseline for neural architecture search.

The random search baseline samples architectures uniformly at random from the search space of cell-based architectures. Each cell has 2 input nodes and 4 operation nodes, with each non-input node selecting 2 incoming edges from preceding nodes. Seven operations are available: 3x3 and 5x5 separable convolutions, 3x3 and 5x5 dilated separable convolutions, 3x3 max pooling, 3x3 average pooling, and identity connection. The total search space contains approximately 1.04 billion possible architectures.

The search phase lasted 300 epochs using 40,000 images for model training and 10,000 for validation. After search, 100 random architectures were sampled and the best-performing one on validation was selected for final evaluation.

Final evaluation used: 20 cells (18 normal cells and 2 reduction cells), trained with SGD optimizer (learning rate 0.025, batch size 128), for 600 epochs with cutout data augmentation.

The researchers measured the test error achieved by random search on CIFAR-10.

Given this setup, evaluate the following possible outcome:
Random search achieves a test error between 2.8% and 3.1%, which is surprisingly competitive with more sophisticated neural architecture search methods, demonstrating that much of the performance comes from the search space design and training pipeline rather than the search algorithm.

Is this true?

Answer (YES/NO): NO